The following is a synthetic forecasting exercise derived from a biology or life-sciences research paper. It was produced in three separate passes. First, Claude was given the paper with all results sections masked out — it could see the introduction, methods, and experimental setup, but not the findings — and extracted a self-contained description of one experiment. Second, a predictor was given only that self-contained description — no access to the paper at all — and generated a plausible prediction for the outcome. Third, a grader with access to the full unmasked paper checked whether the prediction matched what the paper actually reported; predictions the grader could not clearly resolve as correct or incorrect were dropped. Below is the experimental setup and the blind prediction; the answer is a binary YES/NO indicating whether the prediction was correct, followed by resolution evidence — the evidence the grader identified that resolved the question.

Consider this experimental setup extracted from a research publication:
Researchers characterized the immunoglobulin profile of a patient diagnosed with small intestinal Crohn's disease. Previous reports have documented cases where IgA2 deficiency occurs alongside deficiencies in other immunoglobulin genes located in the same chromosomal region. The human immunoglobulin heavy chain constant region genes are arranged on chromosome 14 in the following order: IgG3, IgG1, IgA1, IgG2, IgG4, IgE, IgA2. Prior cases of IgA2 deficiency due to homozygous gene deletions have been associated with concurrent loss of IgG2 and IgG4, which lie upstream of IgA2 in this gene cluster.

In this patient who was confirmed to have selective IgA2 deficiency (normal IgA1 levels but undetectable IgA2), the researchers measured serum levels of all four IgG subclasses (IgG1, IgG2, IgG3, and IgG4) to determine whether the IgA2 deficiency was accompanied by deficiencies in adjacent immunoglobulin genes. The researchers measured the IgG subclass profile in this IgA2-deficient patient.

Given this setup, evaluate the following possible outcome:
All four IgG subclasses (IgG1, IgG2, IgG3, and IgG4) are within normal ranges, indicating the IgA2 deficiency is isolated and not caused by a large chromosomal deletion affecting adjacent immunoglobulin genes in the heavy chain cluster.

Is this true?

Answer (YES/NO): YES